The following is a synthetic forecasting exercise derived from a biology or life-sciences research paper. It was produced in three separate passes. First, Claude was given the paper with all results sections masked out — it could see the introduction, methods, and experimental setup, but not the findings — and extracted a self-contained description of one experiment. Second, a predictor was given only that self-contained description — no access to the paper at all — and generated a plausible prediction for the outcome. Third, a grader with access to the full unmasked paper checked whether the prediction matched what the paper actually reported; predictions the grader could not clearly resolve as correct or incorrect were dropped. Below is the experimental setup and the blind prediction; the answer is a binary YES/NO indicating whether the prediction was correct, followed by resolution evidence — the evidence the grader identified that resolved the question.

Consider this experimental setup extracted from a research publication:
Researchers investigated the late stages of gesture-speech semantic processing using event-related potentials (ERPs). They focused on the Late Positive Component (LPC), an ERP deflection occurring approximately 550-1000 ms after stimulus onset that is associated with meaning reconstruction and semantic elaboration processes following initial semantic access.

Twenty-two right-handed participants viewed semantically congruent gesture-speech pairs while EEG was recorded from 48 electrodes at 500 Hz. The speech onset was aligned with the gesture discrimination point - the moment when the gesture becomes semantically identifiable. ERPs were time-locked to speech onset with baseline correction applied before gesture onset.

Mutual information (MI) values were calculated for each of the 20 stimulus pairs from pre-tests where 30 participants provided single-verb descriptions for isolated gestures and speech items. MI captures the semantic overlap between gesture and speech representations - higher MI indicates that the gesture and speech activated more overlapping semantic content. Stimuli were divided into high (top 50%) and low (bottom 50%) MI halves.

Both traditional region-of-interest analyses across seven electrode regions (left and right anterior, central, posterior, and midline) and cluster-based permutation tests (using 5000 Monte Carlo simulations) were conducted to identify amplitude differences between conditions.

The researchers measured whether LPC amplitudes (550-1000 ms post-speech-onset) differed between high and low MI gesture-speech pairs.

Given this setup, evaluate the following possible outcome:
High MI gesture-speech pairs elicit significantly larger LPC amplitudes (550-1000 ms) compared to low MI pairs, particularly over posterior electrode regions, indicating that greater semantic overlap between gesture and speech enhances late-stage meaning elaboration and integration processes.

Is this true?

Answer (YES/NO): NO